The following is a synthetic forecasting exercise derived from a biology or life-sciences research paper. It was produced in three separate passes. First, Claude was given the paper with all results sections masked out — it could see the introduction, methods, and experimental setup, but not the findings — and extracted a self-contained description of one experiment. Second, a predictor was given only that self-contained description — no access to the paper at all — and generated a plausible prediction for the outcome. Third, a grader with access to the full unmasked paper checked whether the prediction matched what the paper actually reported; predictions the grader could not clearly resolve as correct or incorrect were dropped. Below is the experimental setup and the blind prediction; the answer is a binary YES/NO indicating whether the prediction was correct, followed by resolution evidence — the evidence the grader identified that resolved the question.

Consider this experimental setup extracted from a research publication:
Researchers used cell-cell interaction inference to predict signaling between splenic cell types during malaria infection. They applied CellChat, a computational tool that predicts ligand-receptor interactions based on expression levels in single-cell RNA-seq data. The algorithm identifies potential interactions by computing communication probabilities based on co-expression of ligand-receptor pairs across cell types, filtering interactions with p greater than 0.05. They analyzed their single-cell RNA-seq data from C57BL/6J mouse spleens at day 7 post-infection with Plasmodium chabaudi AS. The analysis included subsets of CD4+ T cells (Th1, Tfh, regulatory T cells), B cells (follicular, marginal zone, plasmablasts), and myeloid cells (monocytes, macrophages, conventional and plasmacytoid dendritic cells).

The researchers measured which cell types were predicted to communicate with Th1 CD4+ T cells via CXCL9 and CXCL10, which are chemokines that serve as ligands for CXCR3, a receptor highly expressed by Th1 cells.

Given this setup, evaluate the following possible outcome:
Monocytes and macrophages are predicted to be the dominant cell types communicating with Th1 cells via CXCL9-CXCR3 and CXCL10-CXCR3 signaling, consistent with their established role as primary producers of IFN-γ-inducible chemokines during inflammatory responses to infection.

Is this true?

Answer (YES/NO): NO